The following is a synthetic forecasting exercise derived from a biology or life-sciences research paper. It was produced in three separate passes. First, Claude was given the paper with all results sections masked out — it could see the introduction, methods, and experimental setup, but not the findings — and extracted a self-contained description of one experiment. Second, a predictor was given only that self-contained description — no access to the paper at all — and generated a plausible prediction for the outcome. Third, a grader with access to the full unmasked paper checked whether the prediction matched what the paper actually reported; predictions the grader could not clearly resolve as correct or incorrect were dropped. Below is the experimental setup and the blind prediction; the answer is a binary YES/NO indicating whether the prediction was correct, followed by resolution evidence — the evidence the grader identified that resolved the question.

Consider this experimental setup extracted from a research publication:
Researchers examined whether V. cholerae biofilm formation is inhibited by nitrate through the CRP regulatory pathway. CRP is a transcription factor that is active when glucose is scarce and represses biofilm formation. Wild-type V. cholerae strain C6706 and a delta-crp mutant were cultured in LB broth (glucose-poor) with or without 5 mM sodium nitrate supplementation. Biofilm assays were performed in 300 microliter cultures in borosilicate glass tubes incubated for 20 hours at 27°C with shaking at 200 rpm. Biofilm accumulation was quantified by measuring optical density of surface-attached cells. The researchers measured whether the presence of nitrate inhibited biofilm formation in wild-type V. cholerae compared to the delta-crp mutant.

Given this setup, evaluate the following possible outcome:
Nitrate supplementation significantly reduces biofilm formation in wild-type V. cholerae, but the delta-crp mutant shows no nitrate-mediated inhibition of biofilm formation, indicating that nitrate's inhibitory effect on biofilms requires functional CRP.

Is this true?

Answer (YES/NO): YES